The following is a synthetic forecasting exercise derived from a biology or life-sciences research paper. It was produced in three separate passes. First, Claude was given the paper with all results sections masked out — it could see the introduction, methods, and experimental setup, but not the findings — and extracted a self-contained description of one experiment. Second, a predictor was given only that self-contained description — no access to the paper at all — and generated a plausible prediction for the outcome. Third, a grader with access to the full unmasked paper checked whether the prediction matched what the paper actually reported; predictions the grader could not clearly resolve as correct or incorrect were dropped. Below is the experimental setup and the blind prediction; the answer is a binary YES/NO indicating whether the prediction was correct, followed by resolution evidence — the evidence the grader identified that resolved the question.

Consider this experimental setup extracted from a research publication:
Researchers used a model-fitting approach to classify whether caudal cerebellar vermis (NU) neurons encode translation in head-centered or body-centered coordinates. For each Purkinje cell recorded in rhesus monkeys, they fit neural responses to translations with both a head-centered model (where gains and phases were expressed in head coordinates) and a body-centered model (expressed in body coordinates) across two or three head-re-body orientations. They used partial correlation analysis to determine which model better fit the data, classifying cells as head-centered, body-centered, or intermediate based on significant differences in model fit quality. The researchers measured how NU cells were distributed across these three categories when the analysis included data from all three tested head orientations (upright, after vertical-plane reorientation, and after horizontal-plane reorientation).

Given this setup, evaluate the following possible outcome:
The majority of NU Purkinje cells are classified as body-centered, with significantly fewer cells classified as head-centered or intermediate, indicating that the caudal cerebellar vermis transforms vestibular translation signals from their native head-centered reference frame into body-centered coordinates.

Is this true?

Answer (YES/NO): NO